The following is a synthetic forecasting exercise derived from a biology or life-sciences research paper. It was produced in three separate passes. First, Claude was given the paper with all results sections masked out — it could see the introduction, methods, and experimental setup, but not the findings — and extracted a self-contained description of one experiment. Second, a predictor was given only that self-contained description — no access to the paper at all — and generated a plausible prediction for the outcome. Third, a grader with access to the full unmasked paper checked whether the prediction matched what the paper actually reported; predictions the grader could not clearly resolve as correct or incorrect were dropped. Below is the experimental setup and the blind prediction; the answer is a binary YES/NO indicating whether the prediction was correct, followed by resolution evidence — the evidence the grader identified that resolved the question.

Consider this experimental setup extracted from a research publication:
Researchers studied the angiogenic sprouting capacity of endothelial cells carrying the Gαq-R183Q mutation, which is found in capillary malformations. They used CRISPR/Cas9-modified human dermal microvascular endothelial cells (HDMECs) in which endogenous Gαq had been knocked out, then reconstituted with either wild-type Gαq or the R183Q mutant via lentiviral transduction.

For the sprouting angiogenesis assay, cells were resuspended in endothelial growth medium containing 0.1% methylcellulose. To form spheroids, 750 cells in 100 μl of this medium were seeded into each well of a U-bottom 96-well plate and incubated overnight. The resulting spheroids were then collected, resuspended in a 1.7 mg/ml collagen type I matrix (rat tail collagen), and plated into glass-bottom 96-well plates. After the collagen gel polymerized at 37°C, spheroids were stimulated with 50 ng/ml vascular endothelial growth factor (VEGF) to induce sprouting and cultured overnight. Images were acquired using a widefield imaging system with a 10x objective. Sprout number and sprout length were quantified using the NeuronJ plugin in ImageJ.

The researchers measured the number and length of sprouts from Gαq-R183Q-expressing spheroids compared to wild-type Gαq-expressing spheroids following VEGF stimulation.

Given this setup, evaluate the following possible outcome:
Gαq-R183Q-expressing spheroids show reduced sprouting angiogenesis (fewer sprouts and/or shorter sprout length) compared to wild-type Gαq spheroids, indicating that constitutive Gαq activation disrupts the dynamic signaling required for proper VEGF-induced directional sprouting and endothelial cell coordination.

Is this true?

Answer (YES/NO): YES